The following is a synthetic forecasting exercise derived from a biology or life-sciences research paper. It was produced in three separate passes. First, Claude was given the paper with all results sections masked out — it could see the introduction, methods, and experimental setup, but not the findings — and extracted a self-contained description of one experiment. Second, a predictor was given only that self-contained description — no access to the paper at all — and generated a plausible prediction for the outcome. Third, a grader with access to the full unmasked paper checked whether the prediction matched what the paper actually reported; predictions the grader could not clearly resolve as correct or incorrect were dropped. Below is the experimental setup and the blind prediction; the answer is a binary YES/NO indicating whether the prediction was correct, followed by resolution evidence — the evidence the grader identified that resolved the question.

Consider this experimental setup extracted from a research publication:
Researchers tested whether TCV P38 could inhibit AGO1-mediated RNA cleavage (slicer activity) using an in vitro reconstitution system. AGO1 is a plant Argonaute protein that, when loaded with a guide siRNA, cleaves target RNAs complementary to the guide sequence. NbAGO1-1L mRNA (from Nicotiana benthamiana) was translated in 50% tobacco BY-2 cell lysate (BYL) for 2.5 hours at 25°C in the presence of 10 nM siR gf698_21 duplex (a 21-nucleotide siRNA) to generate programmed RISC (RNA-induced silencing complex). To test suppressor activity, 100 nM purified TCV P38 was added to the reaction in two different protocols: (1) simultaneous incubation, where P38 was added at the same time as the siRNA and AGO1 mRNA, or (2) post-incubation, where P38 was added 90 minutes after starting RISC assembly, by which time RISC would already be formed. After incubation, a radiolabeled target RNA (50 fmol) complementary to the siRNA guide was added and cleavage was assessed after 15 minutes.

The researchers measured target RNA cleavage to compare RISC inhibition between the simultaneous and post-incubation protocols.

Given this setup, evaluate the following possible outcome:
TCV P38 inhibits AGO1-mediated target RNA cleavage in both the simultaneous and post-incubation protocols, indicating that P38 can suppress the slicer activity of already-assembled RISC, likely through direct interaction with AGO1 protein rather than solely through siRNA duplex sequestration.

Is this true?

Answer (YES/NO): NO